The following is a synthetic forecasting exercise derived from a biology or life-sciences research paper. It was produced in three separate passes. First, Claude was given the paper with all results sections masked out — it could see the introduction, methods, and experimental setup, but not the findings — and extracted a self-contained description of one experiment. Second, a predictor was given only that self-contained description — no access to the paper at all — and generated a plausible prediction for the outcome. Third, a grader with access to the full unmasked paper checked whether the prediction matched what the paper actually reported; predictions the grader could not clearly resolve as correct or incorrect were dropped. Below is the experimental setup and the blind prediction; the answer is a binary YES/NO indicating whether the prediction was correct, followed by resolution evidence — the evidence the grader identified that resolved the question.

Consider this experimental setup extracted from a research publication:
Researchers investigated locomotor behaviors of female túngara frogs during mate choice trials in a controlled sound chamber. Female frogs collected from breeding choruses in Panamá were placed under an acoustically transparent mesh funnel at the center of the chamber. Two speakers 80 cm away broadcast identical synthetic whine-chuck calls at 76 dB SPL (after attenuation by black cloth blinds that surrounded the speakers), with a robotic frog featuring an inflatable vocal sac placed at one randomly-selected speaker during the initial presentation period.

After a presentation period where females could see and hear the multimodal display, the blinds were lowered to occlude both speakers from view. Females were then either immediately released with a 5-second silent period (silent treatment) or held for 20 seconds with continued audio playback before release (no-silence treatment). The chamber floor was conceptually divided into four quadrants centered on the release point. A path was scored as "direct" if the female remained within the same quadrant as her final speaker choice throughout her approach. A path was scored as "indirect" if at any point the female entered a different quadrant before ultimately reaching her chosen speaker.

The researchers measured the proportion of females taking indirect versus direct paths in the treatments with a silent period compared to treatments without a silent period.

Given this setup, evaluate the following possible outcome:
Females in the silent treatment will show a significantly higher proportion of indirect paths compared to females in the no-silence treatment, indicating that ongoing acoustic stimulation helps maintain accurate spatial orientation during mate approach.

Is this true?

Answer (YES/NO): YES